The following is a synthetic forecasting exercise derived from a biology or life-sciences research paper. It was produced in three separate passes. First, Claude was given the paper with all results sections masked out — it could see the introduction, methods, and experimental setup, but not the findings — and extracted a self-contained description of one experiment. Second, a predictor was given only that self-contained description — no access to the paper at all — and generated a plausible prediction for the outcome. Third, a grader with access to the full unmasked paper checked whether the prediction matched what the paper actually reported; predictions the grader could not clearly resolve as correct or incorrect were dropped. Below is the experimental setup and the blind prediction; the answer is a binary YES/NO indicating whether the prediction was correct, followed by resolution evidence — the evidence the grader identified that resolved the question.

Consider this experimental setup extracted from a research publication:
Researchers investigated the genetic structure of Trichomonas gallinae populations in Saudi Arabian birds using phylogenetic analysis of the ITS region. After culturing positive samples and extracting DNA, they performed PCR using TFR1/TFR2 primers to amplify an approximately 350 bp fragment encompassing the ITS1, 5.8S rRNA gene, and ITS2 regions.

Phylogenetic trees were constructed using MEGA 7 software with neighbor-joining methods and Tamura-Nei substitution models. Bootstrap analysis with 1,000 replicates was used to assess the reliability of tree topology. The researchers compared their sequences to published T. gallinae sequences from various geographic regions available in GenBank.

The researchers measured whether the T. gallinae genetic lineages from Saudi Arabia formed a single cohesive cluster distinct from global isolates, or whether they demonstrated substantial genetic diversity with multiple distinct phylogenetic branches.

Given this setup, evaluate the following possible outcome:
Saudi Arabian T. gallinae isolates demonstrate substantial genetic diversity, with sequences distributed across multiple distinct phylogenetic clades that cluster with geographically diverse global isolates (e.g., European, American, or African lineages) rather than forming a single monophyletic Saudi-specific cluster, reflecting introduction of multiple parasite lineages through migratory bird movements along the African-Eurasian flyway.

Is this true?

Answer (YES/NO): YES